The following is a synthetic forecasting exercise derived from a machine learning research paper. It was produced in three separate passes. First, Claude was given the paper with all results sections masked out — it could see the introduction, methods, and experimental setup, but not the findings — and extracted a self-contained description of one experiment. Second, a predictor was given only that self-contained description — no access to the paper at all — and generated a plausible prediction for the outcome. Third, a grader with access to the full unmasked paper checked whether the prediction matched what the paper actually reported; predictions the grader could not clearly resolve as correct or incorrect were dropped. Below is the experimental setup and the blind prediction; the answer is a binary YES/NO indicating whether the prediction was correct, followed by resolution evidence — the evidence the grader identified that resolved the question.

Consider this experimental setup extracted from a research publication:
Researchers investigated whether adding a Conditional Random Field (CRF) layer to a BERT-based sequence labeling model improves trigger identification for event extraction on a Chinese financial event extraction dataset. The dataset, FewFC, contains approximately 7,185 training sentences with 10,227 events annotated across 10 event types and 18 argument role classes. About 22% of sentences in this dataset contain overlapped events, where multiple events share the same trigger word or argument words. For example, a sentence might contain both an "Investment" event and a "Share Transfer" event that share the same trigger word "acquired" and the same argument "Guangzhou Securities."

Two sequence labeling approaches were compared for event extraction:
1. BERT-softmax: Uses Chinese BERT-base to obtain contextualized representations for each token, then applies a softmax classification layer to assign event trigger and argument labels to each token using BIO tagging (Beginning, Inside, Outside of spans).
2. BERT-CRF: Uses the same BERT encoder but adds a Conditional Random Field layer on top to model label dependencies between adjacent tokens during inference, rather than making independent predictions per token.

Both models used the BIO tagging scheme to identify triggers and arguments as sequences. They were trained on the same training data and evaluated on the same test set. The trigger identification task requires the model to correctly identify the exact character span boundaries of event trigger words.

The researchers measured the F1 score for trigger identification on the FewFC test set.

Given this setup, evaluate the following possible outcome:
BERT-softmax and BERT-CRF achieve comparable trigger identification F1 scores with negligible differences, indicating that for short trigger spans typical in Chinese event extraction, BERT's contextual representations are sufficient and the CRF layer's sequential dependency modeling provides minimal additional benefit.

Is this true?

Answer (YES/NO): NO